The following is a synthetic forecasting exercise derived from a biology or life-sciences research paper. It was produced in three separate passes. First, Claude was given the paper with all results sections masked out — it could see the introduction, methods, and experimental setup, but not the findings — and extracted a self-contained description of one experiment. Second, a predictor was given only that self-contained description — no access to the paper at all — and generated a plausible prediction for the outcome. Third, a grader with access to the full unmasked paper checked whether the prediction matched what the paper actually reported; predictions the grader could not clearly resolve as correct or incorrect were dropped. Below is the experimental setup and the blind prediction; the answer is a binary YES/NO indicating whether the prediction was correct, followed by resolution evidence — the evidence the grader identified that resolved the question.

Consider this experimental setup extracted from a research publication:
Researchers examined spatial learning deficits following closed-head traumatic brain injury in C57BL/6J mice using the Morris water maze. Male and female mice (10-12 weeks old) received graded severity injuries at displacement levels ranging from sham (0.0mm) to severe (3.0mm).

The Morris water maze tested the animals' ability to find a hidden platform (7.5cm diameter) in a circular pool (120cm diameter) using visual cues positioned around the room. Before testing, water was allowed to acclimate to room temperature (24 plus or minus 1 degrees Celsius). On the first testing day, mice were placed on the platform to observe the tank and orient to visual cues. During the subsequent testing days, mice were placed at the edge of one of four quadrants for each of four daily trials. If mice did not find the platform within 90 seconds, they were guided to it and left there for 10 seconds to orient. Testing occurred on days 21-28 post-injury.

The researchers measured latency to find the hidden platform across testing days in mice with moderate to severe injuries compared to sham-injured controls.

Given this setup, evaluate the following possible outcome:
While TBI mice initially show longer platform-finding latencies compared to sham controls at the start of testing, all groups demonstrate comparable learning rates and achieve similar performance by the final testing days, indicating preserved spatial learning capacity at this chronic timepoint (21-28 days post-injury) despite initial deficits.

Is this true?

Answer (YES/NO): NO